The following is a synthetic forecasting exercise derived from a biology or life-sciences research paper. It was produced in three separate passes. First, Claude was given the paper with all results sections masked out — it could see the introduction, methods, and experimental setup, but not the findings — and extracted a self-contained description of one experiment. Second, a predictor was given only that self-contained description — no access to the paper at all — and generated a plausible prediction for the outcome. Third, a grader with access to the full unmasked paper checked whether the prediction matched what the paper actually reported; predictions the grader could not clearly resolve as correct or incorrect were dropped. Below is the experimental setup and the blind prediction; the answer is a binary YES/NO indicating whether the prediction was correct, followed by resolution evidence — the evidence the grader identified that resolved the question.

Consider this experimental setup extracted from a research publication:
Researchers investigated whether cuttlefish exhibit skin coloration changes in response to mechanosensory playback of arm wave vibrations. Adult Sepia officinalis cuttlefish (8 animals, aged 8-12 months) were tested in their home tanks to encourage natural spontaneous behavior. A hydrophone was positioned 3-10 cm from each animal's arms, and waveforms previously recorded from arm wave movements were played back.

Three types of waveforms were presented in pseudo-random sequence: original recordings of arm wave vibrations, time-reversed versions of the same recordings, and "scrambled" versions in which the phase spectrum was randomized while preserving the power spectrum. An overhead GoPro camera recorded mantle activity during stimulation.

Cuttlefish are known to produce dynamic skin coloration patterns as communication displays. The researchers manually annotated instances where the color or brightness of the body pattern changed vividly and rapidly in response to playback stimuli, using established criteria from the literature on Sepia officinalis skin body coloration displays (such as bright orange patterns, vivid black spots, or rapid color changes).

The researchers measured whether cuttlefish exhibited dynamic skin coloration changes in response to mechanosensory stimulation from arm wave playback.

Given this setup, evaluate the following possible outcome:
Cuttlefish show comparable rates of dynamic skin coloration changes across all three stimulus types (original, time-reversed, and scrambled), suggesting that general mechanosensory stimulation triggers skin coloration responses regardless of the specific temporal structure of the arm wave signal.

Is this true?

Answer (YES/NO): NO